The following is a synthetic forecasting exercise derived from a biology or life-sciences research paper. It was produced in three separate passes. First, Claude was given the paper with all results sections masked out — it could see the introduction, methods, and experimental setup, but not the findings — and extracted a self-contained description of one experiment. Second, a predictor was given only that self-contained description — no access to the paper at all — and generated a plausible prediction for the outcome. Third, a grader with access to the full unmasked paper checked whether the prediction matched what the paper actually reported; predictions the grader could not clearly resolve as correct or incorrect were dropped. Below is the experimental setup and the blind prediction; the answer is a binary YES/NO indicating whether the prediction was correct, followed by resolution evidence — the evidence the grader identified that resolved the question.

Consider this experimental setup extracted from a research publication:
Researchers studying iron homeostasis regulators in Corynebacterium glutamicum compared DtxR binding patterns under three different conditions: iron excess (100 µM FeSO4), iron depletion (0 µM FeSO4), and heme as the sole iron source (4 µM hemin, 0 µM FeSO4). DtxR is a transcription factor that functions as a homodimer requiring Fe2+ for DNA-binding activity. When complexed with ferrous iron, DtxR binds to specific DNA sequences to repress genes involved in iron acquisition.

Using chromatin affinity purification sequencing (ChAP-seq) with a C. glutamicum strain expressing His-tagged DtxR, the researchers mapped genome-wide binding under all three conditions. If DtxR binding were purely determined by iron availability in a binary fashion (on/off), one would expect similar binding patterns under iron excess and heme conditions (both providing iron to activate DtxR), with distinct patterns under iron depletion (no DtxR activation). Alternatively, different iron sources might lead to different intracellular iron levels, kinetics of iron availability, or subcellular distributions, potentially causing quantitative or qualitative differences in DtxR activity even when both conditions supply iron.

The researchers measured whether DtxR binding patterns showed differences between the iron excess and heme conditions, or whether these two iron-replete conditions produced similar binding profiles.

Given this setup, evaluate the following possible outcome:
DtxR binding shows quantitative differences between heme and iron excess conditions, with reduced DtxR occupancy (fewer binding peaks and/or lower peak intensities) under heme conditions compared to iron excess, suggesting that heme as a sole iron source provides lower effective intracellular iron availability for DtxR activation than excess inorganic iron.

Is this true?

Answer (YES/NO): NO